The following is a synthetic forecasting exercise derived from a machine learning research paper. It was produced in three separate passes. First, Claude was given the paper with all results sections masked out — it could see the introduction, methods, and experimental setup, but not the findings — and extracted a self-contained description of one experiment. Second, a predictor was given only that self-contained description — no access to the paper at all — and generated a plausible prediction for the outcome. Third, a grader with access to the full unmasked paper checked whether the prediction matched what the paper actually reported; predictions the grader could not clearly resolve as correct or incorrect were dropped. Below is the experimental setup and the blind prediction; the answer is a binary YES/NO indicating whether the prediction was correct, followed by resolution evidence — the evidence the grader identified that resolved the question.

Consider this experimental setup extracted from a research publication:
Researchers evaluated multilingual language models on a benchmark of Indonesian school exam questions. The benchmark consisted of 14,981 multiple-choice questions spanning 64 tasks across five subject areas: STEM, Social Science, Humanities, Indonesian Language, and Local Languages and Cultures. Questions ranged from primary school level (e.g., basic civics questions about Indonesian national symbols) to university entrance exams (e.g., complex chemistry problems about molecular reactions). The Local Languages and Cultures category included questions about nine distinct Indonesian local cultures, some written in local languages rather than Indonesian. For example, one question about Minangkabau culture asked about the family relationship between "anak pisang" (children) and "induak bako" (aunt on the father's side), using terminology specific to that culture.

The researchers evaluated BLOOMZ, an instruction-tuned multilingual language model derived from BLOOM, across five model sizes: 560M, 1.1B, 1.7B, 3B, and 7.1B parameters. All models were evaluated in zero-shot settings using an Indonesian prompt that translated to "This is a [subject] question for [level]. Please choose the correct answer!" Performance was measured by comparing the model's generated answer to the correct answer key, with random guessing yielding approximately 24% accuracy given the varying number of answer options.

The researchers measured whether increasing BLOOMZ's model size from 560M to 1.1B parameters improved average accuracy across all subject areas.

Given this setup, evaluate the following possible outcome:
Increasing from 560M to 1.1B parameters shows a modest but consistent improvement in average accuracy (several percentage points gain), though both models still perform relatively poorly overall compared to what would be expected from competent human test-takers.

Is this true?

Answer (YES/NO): NO